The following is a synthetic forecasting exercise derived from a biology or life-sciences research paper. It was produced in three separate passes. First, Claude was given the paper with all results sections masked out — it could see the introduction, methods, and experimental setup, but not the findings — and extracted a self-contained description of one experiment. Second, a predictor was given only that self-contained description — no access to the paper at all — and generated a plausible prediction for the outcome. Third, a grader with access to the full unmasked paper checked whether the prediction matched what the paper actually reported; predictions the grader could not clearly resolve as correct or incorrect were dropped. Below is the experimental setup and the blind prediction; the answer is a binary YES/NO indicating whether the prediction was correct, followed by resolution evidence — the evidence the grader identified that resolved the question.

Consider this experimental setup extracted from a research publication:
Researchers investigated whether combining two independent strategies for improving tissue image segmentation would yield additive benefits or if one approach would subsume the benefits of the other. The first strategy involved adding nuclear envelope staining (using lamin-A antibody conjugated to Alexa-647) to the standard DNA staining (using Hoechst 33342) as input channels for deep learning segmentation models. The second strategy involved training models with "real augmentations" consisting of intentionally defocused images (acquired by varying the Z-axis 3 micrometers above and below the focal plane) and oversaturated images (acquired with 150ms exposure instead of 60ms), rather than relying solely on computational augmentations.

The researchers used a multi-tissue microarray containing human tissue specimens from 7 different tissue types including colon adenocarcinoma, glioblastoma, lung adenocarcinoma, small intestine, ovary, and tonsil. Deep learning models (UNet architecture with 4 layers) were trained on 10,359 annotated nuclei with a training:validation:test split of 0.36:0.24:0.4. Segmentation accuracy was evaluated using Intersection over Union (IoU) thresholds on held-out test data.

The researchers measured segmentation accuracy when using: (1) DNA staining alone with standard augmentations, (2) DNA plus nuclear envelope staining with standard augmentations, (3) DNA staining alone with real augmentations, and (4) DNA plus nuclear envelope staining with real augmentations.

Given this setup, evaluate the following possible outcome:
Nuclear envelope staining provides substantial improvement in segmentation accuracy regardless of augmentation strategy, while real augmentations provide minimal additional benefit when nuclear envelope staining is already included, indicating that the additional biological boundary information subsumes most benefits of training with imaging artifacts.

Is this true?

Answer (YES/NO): NO